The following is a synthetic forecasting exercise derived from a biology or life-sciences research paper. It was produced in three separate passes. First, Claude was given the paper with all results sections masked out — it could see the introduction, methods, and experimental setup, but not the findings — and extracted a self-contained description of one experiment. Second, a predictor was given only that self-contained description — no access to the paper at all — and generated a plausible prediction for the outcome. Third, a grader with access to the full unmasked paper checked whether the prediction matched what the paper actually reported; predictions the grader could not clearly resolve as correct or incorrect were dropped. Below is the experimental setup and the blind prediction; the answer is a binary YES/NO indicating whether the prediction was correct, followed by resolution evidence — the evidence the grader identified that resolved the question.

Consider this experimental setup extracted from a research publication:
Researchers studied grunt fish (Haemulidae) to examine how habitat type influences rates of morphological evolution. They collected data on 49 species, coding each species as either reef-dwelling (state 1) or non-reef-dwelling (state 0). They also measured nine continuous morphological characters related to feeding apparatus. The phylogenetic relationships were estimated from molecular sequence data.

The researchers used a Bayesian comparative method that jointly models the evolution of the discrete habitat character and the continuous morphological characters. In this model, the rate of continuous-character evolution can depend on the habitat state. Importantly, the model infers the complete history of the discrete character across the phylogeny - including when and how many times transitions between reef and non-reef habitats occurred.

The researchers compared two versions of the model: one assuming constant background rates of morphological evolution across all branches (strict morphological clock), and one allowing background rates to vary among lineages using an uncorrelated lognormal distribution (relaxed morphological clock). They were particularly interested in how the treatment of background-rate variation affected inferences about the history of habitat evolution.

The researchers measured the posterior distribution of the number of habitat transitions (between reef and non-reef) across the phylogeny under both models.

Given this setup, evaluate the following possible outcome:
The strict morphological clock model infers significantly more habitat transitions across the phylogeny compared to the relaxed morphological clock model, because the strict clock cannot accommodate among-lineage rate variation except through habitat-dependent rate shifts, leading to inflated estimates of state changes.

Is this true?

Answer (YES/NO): YES